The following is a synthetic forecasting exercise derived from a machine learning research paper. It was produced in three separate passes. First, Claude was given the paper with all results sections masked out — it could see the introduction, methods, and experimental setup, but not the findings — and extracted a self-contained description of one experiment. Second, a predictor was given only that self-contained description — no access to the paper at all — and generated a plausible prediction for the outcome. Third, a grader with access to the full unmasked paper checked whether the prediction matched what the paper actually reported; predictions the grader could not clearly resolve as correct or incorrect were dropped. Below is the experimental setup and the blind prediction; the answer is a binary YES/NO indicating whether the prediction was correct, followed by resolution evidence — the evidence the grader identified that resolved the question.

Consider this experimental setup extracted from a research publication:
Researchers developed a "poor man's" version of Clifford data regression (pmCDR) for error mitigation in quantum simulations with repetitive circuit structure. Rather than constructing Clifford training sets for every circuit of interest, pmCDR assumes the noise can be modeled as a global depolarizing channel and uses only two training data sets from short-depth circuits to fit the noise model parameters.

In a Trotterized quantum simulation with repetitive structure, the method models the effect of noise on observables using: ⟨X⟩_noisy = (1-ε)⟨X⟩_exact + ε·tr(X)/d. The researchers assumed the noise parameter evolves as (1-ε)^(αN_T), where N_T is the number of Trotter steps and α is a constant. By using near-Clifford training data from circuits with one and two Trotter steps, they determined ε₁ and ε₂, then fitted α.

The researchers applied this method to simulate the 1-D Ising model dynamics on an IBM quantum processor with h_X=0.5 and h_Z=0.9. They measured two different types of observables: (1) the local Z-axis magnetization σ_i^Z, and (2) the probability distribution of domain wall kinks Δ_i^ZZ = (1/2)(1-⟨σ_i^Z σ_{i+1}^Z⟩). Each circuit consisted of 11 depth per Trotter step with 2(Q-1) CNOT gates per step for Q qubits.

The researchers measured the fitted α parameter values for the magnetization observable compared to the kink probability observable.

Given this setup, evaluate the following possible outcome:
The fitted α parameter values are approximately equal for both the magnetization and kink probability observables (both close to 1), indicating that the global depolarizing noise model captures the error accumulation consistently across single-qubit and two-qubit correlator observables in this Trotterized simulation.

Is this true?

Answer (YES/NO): NO